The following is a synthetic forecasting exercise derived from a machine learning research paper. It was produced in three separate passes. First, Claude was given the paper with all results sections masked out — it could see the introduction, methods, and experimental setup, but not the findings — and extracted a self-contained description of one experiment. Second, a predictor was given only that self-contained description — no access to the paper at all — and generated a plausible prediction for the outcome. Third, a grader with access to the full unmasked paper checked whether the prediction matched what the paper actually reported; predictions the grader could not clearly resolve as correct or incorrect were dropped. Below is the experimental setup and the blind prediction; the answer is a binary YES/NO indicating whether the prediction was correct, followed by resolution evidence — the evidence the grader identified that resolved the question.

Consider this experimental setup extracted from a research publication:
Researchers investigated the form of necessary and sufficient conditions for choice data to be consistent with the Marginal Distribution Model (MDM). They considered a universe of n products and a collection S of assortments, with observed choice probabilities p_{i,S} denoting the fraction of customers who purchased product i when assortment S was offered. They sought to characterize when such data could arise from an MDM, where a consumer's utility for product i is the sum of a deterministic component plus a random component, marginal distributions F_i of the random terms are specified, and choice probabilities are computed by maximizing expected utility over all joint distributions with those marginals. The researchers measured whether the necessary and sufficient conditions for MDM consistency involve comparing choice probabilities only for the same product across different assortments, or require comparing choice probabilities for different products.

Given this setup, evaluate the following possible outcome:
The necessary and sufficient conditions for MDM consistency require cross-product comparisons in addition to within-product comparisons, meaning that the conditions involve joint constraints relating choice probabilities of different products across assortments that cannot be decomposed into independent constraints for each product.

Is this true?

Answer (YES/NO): NO